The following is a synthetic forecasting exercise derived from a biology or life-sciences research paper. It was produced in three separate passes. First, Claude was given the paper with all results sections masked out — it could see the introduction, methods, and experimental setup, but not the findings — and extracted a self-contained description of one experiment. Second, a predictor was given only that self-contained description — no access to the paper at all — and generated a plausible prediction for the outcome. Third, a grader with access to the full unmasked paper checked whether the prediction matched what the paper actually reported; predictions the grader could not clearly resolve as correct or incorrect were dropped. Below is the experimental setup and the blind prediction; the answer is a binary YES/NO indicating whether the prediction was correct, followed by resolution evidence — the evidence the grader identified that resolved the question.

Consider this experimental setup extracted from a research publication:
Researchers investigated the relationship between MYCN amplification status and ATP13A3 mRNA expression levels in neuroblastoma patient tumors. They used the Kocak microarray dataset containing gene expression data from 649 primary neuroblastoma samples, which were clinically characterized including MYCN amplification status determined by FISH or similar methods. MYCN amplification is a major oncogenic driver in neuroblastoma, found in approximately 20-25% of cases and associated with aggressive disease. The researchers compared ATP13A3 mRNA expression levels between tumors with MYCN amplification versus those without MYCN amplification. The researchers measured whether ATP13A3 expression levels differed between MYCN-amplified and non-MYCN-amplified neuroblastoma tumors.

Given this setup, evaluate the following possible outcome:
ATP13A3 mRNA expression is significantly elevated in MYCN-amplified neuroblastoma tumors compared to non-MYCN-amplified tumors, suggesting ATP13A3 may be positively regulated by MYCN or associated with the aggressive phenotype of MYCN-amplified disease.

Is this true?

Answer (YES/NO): YES